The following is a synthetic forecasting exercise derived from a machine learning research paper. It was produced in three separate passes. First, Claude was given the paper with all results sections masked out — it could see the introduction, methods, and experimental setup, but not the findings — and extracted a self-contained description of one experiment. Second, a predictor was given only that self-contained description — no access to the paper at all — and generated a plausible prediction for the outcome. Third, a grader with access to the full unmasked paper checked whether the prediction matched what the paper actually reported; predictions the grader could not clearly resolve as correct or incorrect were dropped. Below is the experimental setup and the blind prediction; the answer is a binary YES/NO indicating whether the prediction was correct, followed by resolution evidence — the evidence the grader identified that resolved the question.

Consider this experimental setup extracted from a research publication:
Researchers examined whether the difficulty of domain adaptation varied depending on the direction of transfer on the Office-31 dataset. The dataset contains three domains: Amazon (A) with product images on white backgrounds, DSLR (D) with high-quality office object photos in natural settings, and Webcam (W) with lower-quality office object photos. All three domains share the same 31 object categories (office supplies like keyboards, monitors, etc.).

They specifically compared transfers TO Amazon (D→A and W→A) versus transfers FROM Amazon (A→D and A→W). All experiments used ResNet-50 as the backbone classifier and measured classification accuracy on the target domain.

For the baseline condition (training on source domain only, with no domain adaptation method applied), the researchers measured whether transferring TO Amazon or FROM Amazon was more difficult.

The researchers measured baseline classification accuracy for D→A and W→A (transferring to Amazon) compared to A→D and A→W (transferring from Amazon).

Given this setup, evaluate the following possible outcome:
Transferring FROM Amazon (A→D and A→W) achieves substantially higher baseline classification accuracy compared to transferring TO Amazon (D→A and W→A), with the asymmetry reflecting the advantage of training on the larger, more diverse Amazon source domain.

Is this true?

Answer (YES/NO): YES